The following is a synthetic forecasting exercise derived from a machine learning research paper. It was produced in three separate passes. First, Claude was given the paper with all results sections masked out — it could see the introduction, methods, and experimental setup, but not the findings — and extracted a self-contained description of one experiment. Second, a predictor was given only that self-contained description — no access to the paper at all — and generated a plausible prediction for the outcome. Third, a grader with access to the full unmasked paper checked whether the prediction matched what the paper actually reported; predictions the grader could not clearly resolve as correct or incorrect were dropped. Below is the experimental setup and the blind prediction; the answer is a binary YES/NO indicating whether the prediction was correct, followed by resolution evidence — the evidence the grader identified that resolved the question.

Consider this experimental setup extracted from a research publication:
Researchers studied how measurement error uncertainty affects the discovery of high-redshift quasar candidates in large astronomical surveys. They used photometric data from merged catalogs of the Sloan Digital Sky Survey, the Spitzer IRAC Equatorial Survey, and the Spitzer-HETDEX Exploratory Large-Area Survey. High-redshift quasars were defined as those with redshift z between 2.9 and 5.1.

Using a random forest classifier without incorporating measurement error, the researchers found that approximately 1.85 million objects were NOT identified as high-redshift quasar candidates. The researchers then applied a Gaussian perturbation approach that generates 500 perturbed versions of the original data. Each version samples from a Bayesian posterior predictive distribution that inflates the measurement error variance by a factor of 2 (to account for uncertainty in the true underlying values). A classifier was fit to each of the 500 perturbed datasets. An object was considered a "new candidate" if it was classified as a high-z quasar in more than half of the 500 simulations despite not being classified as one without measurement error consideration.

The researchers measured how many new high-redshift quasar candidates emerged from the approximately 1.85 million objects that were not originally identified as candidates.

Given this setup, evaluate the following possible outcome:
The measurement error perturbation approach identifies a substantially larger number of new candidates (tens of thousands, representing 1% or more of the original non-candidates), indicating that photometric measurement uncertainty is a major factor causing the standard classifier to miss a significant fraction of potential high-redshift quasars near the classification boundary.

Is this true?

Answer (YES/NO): NO